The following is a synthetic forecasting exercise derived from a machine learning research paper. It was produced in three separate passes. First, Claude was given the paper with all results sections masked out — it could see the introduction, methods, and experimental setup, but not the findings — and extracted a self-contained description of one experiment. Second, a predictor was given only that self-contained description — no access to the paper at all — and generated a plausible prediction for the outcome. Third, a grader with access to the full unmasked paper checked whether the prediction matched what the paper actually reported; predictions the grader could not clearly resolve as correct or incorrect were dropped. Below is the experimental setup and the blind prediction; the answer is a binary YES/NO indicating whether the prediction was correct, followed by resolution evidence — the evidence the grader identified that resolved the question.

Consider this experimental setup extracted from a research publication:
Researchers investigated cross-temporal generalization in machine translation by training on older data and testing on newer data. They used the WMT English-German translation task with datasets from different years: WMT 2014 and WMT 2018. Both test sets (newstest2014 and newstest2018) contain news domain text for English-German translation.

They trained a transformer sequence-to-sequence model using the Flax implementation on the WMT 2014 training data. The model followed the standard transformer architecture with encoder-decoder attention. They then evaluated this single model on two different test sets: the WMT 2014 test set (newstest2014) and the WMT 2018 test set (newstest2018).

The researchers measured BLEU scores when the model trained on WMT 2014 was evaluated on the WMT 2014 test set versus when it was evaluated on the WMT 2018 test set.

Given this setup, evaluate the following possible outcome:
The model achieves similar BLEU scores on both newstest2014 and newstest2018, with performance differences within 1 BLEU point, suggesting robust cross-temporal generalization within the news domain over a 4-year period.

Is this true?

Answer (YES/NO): NO